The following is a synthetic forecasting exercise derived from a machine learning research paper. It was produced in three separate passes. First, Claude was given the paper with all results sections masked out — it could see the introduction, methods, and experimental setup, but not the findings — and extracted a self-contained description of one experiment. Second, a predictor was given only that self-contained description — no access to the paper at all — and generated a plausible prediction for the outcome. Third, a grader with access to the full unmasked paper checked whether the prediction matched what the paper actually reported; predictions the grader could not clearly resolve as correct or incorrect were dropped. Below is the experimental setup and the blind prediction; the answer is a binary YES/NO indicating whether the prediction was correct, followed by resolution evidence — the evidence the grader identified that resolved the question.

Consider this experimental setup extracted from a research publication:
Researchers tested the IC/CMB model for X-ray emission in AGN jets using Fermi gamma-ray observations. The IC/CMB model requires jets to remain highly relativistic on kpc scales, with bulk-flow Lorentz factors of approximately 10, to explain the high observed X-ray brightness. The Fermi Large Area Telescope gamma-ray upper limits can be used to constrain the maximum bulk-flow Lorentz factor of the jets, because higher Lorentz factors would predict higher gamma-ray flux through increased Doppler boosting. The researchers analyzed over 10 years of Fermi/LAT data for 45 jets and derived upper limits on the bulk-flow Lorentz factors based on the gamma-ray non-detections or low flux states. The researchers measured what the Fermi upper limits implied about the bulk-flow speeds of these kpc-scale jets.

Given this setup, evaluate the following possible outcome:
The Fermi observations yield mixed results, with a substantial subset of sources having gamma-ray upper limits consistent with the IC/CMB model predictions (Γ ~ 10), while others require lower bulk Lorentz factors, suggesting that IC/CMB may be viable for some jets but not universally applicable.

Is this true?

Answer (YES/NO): YES